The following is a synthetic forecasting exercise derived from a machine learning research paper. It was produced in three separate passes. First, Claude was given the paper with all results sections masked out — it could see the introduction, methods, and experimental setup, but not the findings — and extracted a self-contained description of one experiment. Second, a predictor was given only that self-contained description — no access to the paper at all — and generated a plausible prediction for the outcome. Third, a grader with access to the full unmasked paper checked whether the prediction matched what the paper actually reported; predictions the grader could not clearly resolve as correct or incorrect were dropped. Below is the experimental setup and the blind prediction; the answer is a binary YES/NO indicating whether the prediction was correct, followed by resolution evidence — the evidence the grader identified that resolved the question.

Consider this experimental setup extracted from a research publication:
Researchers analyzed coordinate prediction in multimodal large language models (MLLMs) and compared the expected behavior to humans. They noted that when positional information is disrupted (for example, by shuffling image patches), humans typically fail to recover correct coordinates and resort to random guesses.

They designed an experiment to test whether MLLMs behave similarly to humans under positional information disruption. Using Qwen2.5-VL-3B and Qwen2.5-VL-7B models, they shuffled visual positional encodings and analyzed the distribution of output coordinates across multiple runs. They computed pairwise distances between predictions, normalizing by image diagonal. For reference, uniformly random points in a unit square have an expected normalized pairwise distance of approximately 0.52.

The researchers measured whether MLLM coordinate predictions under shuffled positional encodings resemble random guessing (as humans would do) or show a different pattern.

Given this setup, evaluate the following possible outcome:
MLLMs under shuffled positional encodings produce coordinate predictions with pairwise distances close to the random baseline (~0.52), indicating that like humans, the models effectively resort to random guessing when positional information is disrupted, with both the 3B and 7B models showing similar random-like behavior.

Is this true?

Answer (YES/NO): NO